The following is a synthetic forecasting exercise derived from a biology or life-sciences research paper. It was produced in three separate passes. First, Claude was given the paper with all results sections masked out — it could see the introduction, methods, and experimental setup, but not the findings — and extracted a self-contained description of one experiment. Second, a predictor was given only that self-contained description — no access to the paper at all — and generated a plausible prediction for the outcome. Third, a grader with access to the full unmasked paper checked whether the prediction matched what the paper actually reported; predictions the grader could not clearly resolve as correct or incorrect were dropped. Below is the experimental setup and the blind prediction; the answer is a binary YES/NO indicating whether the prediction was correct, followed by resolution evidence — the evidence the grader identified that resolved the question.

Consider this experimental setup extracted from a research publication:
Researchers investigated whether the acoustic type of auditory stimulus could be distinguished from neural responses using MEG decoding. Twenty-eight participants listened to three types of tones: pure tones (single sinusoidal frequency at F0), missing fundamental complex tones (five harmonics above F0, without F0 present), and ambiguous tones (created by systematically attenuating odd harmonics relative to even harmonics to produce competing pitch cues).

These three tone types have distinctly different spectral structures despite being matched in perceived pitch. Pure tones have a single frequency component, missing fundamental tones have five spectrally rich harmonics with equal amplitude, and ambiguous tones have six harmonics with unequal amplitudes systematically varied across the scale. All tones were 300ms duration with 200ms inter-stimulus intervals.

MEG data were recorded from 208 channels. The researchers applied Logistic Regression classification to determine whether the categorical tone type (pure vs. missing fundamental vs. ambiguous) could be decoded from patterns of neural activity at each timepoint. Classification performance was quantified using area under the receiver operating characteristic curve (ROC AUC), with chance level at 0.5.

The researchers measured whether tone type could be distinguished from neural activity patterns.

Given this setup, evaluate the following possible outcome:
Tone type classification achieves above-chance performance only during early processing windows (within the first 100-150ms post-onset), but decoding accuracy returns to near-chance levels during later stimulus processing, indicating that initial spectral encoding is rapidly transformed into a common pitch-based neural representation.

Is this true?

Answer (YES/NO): NO